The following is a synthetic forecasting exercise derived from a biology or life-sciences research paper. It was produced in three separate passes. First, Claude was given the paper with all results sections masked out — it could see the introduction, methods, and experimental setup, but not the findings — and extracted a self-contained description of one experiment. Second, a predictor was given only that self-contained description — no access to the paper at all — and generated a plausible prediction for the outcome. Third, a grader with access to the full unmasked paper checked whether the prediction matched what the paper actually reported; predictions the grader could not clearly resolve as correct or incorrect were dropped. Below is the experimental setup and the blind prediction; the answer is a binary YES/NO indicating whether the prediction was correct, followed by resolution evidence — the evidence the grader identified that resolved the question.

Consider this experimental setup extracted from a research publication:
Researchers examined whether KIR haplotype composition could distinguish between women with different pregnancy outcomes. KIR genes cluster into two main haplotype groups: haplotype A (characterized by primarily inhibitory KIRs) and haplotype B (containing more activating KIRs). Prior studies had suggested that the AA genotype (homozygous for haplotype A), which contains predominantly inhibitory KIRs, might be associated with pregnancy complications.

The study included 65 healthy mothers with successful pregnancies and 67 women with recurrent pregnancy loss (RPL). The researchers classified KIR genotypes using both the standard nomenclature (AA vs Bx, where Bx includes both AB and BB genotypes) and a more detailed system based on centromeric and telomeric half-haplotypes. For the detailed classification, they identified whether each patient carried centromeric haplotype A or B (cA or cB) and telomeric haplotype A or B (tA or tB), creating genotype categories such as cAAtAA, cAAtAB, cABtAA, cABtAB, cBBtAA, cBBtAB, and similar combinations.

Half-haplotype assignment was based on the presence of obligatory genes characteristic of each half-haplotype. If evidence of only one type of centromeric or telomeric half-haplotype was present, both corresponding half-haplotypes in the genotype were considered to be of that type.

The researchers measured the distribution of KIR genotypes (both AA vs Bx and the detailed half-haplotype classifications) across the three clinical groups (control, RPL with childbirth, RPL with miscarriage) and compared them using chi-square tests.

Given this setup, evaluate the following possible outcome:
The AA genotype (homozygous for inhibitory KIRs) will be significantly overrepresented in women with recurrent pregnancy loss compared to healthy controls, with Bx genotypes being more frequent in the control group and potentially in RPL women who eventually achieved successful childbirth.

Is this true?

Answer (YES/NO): NO